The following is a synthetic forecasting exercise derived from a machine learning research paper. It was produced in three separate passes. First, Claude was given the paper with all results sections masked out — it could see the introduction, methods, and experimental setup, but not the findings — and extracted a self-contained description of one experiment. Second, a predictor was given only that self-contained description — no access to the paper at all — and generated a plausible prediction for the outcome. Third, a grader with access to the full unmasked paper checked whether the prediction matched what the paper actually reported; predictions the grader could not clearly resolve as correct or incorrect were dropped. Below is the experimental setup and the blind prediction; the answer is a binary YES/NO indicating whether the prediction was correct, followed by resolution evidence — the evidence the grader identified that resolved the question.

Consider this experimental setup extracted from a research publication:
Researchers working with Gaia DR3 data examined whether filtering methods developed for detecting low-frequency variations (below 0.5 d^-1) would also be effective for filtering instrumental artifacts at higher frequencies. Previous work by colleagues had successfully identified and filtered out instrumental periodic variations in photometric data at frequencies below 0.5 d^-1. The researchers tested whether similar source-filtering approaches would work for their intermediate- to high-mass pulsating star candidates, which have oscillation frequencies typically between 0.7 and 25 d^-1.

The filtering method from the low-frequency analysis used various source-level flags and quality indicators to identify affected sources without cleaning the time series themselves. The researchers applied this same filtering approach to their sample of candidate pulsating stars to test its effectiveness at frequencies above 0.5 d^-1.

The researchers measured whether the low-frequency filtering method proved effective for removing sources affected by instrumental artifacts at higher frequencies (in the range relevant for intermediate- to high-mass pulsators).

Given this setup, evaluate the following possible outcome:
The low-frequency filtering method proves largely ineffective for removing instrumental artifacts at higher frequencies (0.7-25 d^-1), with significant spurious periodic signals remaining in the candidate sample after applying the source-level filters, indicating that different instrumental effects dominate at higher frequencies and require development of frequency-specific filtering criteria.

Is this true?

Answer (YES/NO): YES